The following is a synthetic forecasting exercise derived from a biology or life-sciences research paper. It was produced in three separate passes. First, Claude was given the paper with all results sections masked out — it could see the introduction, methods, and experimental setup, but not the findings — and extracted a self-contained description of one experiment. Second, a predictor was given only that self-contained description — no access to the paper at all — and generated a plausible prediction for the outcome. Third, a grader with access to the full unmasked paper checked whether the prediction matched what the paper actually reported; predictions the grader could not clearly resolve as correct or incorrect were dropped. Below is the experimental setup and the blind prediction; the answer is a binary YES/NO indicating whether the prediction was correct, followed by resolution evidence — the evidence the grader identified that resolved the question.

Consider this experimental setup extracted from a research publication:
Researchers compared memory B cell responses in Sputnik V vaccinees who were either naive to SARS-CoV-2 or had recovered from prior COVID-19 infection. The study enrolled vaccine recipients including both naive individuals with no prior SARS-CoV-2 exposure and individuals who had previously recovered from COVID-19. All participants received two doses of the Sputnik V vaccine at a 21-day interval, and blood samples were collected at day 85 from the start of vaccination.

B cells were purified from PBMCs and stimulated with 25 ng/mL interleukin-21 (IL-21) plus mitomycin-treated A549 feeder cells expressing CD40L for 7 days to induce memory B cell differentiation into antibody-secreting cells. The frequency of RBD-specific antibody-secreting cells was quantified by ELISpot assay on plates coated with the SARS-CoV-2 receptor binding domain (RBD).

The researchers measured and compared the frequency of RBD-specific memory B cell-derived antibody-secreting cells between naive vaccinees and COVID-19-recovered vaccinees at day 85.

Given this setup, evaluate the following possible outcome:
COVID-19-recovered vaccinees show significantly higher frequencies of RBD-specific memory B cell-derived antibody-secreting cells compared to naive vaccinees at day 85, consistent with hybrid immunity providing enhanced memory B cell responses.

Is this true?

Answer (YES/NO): NO